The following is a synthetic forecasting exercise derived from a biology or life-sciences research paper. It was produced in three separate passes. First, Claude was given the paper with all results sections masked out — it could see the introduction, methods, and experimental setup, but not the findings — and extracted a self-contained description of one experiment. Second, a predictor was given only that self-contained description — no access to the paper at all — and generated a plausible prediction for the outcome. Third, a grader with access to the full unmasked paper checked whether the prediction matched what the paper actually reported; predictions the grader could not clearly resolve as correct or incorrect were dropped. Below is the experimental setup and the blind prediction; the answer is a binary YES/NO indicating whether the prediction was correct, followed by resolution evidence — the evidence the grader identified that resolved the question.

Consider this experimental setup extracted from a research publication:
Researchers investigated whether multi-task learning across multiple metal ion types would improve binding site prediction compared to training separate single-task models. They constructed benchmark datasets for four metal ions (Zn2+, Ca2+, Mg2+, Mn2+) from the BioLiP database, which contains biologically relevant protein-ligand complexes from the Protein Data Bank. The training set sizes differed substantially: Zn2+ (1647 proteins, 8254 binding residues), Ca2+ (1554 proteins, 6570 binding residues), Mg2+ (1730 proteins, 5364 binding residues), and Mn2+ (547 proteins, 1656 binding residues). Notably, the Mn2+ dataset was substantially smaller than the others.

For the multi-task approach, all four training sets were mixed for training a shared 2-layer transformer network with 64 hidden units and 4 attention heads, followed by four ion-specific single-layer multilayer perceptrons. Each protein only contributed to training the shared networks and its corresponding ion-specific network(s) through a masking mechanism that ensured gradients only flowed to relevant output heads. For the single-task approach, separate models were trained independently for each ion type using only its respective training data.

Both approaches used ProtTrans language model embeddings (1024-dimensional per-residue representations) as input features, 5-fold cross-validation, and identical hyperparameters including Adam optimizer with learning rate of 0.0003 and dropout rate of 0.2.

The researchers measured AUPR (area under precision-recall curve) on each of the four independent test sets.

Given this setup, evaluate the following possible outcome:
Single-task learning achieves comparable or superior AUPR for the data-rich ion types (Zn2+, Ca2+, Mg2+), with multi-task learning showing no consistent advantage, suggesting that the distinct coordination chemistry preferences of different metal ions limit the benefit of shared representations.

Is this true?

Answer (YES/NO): NO